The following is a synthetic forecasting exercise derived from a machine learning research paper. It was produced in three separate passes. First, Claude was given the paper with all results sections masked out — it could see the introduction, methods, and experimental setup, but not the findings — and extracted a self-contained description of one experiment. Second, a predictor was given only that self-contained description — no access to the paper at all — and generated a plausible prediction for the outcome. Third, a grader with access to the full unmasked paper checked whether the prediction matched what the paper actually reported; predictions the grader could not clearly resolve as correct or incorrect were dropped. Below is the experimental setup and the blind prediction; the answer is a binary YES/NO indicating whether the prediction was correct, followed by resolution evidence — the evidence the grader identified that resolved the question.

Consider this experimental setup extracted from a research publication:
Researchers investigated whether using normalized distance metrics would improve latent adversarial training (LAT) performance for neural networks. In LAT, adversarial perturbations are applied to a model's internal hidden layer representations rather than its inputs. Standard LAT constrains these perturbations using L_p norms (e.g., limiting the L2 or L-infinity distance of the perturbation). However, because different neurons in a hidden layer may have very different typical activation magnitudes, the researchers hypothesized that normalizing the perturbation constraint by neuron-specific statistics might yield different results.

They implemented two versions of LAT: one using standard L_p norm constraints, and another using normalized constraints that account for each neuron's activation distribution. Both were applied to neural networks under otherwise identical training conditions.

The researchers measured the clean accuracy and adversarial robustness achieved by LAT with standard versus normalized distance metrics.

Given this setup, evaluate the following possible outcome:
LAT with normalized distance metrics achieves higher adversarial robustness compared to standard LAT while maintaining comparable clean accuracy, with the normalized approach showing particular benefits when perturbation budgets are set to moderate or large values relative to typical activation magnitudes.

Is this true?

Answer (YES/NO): NO